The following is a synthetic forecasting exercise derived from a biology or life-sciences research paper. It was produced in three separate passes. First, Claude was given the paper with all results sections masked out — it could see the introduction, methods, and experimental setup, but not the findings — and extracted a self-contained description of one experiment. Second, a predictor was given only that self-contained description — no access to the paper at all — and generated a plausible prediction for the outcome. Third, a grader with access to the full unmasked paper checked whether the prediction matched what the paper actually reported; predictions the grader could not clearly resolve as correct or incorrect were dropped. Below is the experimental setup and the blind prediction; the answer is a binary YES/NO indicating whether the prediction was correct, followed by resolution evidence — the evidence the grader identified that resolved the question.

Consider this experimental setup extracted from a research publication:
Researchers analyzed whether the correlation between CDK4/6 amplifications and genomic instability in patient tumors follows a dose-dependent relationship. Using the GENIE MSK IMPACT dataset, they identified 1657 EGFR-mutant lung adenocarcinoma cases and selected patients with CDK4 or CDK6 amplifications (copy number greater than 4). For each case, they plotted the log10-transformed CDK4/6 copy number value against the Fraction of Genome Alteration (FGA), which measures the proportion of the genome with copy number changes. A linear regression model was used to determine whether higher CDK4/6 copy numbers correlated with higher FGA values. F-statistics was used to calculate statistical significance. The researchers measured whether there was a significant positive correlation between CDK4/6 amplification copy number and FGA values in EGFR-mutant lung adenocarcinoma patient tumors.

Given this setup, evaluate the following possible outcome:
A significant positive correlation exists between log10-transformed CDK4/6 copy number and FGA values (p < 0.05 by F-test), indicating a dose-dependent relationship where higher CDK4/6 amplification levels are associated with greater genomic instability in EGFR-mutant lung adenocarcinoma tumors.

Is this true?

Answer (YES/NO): YES